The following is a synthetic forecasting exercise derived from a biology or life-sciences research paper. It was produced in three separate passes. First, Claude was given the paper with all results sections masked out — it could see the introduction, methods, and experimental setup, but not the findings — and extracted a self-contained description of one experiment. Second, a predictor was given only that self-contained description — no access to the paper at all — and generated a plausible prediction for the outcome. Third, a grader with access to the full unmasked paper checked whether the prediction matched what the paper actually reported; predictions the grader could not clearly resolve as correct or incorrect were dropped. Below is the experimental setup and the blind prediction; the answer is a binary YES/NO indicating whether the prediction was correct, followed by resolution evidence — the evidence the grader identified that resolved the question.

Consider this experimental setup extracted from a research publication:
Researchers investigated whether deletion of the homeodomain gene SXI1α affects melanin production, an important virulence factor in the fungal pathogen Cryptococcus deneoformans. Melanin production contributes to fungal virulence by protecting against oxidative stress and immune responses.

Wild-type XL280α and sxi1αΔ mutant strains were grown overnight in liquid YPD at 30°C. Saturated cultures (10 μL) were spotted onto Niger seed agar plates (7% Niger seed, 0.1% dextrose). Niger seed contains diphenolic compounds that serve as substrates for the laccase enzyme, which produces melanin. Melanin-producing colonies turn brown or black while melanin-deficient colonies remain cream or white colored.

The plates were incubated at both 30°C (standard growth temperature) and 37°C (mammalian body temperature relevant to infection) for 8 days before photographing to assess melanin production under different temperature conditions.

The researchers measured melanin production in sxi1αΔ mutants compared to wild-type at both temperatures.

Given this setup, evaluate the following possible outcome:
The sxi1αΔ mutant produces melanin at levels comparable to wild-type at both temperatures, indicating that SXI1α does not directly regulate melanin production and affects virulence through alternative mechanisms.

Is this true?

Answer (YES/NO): NO